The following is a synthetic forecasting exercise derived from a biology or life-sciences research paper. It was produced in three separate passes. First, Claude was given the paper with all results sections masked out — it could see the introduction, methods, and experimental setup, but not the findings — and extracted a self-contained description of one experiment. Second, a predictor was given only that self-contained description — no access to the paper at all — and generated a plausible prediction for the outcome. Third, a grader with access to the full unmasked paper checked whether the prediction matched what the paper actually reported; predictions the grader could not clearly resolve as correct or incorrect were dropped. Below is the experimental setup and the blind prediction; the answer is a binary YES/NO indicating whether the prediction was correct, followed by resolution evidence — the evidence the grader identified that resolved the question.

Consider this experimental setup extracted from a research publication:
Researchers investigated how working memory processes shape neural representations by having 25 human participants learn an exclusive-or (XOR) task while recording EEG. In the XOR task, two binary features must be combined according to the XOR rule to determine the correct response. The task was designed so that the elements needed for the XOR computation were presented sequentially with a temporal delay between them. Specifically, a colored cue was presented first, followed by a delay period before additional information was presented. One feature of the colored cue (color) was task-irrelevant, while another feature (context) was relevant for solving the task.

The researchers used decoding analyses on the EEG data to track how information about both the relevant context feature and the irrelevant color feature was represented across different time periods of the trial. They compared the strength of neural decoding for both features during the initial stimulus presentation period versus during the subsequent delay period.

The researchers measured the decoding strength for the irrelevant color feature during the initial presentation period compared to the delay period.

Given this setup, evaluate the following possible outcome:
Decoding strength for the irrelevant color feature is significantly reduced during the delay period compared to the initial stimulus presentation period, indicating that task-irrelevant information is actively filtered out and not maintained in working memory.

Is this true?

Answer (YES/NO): YES